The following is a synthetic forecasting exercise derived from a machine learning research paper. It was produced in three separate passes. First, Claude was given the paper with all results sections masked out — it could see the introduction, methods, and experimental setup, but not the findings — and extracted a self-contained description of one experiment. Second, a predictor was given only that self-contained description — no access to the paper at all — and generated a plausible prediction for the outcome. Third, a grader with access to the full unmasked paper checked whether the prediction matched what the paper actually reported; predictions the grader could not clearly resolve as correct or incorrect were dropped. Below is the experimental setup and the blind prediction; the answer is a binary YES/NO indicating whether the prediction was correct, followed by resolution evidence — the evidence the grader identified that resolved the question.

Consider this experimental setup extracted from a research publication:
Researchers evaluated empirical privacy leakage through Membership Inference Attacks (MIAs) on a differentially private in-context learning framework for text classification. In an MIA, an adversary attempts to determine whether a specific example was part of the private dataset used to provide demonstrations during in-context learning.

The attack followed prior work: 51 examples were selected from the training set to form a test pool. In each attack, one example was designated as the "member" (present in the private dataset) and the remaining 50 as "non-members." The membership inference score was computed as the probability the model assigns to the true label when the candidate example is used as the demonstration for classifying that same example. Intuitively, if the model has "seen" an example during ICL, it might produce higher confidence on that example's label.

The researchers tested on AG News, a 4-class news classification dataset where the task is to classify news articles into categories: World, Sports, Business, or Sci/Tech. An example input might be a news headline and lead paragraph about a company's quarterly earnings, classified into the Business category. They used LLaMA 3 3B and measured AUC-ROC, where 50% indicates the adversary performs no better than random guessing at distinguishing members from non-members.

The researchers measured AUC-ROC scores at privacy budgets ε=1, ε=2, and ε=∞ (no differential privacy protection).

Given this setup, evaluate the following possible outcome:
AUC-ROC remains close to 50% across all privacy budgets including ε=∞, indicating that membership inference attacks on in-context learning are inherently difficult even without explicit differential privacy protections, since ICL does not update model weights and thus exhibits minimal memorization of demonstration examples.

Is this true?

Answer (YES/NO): NO